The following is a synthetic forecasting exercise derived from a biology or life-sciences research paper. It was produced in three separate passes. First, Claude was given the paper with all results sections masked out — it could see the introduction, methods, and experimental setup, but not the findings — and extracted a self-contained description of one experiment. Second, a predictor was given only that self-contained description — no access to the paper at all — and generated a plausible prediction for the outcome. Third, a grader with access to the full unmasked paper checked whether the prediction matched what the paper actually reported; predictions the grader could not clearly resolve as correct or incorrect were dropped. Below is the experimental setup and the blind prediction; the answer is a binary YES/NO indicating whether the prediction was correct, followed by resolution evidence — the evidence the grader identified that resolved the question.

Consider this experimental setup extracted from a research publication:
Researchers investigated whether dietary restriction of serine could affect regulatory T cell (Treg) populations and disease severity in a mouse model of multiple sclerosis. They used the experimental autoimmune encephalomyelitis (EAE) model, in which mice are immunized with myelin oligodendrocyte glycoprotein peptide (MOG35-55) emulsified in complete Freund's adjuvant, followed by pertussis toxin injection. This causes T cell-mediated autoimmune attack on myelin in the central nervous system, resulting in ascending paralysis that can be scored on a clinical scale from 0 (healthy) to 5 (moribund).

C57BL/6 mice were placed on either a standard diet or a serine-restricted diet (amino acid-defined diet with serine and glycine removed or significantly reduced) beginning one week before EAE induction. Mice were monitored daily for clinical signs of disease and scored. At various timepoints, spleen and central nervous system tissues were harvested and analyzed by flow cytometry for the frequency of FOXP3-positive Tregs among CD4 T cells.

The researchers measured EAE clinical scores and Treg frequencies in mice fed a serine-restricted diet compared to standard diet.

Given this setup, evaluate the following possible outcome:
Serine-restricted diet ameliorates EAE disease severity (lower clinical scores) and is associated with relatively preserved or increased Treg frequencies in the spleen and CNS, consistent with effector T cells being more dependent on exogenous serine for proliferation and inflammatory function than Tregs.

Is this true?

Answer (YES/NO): NO